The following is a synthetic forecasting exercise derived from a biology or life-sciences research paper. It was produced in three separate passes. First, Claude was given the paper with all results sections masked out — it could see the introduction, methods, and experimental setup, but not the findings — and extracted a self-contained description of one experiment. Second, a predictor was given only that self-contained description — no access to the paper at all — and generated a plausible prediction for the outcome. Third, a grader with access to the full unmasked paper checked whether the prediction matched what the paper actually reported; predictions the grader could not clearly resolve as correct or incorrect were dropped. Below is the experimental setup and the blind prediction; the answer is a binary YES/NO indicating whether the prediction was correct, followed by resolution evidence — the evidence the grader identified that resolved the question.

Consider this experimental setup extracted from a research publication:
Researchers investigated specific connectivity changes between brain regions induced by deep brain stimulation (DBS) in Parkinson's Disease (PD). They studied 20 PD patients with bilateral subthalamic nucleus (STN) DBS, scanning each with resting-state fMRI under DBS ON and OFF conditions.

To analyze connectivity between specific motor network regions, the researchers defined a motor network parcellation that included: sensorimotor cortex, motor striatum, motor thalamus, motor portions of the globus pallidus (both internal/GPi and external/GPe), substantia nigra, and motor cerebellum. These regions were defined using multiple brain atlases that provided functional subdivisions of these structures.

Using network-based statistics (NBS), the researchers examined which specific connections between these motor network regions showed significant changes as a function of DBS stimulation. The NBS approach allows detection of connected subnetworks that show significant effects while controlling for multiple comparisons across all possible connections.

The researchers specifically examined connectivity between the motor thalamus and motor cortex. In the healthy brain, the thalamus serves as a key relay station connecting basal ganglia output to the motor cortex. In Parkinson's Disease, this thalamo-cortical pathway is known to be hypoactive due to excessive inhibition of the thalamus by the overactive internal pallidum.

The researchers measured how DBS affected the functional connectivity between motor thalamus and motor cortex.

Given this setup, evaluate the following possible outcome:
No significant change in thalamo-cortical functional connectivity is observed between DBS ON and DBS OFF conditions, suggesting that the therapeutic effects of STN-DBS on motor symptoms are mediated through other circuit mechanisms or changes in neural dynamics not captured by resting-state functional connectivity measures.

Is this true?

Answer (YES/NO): NO